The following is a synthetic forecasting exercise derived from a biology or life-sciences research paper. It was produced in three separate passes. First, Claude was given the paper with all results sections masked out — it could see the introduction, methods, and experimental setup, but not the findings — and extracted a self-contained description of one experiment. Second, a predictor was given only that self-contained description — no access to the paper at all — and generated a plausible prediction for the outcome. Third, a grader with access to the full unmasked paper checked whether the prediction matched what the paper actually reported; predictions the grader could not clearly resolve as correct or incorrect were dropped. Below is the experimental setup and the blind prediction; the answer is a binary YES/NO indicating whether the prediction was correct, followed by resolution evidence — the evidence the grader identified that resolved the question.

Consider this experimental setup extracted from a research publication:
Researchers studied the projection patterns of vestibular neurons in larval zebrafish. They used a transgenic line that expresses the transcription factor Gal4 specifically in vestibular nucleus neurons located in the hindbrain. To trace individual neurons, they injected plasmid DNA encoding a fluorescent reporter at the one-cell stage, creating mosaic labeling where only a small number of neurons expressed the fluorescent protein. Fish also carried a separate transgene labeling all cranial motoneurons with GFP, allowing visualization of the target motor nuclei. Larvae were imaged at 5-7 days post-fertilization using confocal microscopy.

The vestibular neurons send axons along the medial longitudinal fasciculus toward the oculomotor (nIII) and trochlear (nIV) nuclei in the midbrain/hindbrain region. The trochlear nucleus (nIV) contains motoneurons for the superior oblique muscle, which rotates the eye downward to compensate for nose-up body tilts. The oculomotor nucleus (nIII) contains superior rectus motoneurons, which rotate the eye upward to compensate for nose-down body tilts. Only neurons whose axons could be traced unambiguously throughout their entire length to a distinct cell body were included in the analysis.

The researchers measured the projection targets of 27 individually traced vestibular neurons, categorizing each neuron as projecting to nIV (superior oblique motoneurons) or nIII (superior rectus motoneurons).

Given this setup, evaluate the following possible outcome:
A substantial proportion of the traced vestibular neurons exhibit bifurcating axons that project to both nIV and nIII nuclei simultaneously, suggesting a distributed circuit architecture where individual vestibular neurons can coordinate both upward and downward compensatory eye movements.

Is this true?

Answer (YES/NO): NO